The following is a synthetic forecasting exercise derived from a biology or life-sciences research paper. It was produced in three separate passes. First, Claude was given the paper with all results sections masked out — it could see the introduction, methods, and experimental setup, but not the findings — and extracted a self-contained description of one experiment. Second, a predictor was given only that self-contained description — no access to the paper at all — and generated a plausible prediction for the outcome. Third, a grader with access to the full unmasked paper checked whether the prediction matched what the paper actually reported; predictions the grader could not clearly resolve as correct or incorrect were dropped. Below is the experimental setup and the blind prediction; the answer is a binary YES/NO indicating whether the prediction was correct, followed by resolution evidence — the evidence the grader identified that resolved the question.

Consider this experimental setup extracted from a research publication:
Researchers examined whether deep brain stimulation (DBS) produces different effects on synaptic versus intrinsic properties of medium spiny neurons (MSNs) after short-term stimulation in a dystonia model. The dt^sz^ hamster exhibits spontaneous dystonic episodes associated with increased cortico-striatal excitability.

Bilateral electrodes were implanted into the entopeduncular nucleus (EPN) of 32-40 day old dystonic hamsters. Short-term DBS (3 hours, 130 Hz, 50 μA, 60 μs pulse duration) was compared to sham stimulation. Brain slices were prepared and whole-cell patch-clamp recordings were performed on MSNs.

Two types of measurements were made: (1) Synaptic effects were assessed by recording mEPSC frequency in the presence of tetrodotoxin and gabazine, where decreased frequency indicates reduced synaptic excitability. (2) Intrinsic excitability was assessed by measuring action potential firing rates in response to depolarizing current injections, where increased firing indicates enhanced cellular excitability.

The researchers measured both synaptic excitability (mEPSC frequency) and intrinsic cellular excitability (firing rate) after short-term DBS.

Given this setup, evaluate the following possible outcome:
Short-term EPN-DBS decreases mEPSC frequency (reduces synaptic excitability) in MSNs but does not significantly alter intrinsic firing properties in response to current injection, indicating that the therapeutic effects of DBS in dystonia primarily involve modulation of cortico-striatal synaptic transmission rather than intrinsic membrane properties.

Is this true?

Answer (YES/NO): NO